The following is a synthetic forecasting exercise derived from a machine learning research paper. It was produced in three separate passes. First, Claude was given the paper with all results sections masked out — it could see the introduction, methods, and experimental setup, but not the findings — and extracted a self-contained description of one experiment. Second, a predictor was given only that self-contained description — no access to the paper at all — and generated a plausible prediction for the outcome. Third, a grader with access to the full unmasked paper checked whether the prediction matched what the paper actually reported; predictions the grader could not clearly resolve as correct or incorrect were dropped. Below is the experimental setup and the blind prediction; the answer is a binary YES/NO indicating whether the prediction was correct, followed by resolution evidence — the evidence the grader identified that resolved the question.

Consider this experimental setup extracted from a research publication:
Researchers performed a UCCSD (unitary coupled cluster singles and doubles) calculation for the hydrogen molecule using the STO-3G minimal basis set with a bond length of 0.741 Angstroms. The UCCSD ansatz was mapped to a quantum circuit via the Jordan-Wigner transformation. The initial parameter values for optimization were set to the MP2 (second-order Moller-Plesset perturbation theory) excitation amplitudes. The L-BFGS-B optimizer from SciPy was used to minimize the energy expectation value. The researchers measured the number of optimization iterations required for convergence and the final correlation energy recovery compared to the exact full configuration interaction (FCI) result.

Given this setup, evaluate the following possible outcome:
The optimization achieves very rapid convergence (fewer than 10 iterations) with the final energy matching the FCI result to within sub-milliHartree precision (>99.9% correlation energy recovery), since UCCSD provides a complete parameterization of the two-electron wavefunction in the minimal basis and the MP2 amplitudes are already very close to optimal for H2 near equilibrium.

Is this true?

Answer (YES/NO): YES